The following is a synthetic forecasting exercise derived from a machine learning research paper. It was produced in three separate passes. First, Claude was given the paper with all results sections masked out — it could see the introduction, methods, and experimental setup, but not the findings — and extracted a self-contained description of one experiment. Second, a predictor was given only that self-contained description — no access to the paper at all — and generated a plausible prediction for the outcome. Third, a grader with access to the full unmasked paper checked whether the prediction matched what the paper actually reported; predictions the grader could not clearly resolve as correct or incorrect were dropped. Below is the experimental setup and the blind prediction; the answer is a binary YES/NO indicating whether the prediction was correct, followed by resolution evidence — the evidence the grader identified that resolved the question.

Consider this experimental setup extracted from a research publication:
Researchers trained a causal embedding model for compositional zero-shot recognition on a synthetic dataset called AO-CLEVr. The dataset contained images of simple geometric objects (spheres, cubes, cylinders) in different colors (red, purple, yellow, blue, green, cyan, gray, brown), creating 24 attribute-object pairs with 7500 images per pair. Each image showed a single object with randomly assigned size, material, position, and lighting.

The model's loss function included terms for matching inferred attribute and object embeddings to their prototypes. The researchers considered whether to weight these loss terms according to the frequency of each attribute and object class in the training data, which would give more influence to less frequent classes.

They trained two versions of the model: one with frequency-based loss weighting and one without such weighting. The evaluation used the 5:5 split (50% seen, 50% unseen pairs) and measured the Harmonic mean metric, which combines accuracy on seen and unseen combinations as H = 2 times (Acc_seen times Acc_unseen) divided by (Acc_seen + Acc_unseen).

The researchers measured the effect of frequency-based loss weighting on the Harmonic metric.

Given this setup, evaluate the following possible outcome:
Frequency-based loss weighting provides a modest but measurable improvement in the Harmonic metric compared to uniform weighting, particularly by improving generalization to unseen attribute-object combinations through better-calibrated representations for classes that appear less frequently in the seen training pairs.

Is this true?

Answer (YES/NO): NO